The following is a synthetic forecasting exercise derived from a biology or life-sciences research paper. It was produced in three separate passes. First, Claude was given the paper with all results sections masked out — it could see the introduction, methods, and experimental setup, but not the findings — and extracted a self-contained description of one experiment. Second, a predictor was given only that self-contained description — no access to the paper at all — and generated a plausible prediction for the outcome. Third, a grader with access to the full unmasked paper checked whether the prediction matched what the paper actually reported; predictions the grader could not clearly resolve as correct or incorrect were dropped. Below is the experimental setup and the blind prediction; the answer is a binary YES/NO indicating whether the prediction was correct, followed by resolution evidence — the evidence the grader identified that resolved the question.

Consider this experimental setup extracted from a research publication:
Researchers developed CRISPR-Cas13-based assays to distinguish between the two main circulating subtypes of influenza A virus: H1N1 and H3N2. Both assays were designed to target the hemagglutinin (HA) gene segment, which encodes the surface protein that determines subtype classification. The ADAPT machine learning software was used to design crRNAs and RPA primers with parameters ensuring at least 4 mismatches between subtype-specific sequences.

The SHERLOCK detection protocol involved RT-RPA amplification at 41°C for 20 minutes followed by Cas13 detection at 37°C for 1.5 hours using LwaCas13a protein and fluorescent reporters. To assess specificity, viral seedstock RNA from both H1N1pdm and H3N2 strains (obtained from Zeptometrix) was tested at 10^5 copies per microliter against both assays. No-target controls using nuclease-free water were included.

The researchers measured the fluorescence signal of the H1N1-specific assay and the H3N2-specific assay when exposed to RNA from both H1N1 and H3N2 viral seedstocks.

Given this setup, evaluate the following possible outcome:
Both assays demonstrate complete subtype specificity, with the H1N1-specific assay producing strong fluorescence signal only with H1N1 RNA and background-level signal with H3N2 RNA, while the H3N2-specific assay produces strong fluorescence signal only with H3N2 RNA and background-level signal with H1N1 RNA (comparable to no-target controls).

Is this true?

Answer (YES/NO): YES